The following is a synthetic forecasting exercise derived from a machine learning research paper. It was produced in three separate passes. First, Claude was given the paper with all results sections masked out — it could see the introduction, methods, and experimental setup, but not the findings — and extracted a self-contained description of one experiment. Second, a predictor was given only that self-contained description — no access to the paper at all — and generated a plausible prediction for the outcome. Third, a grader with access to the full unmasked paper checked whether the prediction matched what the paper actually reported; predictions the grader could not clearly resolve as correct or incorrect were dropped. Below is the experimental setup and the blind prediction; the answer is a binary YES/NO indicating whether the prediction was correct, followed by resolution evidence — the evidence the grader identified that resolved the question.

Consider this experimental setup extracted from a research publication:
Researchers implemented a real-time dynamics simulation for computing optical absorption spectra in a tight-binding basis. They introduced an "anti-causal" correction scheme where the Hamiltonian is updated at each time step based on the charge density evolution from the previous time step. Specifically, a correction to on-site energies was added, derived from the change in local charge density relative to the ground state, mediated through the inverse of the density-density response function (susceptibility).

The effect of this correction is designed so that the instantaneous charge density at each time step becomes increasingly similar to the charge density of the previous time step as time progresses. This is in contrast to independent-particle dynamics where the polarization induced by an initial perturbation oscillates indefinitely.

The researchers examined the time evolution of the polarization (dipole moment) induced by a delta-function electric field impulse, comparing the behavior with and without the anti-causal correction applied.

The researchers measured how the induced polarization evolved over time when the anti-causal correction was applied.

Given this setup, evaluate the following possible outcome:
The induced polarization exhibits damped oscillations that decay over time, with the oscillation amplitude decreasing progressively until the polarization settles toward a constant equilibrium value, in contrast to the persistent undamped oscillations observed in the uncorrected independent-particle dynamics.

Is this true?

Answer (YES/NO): YES